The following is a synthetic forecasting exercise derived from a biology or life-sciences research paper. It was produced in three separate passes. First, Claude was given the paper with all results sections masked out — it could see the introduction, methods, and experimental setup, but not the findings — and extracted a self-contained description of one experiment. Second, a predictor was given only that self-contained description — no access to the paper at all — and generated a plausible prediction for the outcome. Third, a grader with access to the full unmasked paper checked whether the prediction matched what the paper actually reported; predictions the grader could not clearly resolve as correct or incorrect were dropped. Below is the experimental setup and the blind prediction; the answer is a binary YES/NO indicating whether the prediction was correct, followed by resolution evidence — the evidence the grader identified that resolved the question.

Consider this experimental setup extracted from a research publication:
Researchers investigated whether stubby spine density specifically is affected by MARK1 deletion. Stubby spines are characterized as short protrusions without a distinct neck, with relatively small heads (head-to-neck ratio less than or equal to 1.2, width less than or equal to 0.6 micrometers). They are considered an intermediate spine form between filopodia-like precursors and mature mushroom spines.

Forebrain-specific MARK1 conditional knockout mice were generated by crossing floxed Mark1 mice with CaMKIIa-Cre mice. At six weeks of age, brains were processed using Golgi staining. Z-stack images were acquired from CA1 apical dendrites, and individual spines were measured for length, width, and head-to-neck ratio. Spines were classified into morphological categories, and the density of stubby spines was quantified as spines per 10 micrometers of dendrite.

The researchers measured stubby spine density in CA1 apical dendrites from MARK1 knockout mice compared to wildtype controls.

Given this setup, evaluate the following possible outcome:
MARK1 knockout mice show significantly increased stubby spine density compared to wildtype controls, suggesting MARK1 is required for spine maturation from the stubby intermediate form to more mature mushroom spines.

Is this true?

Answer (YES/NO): NO